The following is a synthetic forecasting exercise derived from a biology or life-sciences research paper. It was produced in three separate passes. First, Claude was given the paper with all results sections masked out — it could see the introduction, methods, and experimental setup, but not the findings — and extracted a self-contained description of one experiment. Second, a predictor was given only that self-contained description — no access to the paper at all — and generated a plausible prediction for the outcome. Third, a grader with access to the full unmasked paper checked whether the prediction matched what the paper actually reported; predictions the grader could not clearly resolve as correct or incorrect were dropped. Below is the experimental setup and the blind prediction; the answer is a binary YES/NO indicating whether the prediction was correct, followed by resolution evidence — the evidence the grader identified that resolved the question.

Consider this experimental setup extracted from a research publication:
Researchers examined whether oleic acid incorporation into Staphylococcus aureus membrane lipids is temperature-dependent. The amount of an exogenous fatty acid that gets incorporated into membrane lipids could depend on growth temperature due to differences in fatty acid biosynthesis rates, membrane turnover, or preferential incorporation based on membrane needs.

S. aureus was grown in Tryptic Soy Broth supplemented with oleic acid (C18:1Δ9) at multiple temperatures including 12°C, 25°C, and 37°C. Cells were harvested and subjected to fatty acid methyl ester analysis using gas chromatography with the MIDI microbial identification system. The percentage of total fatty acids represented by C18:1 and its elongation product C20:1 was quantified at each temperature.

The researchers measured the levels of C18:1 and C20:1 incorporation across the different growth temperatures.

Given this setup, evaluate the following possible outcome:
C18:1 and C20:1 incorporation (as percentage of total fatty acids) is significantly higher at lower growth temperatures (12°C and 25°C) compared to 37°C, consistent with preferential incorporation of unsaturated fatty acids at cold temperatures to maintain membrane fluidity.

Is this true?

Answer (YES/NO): YES